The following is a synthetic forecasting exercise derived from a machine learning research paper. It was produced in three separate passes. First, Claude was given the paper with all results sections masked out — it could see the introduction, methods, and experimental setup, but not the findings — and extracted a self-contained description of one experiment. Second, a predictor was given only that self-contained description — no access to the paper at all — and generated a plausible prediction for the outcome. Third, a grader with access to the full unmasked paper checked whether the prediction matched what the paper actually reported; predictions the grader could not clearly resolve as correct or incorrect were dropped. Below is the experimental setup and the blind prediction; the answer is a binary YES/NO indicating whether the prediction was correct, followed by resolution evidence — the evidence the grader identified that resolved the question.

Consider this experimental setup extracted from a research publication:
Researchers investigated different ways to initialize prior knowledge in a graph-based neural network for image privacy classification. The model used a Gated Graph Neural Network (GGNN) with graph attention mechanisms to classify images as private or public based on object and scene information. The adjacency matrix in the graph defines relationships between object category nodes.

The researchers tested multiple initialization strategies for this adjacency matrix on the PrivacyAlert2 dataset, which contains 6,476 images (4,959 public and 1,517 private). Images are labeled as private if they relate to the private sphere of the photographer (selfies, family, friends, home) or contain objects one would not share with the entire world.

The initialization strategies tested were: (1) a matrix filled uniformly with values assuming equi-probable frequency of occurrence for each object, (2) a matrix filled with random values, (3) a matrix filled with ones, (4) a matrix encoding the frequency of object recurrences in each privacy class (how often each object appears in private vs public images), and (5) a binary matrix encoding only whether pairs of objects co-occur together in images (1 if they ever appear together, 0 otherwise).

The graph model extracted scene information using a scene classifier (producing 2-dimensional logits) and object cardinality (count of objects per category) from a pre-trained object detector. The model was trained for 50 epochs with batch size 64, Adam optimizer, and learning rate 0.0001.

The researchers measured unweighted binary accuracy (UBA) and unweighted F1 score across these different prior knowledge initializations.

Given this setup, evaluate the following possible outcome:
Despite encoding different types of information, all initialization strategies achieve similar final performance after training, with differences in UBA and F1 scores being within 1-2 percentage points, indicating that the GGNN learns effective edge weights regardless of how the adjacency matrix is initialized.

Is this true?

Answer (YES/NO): NO